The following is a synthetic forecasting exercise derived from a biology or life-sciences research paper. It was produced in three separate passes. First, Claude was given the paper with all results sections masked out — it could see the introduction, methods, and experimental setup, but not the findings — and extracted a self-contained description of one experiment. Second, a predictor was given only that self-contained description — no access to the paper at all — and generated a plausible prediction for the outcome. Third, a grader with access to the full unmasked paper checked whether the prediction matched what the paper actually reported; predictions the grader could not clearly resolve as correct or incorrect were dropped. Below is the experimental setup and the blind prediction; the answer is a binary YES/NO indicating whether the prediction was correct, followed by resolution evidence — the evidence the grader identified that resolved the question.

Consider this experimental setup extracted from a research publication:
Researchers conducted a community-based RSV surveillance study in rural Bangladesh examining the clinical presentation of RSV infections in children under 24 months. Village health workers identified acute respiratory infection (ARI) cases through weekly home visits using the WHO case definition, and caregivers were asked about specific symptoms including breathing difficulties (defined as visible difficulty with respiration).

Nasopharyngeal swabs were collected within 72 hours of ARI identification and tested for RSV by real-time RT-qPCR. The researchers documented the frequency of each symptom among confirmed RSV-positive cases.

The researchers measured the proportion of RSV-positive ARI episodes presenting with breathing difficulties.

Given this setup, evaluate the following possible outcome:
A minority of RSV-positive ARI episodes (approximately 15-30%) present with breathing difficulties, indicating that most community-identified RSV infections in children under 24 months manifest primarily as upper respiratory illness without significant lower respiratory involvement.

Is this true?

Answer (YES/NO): NO